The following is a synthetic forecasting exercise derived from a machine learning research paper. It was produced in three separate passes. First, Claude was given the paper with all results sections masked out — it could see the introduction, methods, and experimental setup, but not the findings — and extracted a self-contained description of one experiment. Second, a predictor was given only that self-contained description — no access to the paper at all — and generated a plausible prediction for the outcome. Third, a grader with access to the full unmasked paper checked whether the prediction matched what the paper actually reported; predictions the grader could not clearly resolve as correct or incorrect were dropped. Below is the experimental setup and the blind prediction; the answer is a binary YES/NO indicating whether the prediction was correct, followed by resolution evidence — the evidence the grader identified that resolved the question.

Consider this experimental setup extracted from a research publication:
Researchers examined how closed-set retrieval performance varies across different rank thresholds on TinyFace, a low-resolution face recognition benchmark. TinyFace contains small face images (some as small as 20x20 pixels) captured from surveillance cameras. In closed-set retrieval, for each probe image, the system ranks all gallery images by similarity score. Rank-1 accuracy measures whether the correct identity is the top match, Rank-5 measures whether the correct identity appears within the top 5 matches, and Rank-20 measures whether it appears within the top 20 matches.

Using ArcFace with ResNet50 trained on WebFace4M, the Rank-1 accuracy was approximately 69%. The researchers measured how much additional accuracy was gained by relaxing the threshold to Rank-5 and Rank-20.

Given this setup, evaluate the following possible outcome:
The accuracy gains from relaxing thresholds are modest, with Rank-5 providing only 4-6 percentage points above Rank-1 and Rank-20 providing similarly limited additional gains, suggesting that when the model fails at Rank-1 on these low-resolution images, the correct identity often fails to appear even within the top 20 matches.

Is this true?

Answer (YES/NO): YES